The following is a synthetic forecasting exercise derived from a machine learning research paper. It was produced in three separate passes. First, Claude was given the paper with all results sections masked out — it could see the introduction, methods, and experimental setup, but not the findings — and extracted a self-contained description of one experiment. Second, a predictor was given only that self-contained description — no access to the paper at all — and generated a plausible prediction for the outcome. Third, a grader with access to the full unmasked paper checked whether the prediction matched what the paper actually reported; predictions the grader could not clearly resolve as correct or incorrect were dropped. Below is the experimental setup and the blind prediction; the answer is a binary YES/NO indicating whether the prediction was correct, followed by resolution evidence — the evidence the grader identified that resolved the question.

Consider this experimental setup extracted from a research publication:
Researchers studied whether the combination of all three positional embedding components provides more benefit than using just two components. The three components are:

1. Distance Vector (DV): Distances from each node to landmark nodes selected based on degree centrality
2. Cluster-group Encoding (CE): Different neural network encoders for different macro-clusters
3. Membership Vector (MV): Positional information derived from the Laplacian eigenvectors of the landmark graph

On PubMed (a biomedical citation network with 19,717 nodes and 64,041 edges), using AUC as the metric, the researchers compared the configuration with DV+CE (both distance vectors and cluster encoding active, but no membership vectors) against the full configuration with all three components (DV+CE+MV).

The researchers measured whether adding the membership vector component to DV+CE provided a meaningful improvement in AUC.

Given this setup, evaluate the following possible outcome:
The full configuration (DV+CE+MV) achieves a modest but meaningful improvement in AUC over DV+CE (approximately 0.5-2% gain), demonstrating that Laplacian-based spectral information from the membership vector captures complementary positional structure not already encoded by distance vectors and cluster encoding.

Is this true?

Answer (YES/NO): YES